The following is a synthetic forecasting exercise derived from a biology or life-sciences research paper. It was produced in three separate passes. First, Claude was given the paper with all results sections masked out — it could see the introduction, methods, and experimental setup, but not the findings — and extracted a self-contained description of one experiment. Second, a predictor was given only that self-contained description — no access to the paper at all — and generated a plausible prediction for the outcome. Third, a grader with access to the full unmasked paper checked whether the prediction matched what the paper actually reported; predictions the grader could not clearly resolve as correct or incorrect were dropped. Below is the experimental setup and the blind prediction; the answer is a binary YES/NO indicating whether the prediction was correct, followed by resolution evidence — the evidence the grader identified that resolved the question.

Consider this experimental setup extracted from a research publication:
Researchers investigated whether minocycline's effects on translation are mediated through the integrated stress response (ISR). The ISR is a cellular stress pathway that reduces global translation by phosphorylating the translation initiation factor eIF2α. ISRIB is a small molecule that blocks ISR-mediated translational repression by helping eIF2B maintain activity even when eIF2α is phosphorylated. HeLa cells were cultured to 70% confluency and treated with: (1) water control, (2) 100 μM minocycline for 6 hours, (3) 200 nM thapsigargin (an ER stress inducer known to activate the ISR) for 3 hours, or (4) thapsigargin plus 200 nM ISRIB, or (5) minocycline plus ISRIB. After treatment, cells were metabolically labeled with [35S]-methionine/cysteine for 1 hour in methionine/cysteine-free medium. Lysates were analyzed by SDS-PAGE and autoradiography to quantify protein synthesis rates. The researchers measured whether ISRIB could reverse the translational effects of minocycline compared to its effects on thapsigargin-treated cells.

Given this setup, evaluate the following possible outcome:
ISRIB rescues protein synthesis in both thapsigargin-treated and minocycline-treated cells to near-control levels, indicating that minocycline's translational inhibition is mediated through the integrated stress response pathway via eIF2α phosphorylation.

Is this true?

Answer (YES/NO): NO